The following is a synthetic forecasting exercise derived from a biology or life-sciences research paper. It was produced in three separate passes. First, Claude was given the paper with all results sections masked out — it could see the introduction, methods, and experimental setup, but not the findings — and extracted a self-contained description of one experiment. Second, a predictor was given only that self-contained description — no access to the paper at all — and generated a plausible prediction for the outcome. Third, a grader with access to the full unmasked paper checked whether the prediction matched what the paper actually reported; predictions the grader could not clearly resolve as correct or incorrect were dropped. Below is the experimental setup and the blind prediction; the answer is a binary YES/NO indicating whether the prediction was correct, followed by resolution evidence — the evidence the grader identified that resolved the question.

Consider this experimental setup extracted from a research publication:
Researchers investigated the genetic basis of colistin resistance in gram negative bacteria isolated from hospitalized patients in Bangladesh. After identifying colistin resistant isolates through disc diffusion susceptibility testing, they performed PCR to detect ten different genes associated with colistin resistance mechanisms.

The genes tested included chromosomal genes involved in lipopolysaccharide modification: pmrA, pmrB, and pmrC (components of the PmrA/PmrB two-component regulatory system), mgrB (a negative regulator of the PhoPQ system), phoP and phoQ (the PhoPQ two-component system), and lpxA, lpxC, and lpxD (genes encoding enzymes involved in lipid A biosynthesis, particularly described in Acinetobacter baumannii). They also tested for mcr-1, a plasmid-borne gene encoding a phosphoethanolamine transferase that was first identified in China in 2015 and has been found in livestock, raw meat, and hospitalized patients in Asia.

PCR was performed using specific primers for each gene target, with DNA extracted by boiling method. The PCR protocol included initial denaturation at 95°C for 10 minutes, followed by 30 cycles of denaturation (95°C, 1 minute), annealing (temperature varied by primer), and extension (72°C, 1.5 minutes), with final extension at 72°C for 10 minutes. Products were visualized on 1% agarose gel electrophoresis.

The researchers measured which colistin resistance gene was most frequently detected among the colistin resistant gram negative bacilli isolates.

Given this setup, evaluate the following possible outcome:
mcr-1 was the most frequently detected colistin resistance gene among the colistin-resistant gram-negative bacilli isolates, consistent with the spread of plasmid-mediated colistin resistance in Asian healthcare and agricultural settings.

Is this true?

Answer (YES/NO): NO